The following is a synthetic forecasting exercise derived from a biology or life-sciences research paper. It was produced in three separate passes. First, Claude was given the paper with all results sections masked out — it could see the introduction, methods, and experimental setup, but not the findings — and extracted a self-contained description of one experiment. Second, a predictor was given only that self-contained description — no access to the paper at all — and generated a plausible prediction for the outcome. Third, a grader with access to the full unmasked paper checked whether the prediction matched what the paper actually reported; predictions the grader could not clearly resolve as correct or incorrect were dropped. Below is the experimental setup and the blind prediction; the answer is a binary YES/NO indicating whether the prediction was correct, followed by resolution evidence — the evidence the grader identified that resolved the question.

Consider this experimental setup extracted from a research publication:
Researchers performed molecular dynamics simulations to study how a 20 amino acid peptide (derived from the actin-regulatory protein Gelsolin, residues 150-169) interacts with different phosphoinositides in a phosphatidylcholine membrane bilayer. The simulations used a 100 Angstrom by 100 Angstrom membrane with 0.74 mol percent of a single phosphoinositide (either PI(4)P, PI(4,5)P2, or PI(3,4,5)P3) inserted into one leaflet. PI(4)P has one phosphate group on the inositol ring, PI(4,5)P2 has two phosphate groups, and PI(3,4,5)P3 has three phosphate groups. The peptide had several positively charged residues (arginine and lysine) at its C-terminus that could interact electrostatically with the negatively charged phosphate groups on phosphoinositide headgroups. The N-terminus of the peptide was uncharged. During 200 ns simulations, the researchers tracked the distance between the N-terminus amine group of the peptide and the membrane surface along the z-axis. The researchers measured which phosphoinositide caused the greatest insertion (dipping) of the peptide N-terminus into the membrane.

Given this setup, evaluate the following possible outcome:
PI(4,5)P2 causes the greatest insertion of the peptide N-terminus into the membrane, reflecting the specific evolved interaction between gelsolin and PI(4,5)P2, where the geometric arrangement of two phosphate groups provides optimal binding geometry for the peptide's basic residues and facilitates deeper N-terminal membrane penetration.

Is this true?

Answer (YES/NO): YES